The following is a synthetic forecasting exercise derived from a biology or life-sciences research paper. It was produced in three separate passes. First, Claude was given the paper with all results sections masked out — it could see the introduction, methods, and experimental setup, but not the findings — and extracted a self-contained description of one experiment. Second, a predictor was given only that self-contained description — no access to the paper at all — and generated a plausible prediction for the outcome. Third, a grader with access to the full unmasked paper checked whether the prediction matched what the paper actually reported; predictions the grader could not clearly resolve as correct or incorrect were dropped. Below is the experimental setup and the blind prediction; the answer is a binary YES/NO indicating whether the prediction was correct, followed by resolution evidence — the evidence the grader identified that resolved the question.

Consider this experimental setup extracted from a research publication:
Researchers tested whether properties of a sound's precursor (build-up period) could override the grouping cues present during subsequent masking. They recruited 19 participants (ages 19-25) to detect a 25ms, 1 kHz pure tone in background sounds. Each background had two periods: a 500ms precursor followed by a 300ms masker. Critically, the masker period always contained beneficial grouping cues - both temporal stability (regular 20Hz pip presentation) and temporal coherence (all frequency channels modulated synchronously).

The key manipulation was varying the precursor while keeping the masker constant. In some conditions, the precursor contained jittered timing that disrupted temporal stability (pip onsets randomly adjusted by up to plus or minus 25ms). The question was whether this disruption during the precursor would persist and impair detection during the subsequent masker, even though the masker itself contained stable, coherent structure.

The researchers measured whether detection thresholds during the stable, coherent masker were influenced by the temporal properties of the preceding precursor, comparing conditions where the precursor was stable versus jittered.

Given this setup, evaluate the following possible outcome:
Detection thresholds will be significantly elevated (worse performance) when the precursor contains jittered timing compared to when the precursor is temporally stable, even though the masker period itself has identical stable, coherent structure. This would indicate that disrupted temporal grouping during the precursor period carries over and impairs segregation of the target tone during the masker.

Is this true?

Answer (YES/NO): YES